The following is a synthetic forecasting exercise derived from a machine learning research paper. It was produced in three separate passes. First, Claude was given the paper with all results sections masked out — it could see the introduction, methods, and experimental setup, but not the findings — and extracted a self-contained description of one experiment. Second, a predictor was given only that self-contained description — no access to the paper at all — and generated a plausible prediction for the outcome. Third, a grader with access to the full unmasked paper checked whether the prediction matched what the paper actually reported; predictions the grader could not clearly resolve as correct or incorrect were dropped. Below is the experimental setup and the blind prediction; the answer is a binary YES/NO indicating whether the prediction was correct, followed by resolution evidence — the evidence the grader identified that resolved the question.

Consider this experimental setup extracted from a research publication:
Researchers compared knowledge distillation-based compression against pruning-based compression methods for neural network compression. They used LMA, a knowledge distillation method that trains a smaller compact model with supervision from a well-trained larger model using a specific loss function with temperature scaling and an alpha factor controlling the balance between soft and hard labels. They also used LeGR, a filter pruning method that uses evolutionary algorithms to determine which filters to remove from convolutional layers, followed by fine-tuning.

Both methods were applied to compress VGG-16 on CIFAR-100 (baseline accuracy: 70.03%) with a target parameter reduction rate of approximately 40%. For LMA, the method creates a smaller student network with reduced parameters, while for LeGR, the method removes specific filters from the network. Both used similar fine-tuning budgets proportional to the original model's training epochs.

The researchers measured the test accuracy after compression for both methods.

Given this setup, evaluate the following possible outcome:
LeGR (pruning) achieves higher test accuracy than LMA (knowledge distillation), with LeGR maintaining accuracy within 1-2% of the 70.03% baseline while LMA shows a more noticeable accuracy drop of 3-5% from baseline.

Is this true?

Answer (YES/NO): NO